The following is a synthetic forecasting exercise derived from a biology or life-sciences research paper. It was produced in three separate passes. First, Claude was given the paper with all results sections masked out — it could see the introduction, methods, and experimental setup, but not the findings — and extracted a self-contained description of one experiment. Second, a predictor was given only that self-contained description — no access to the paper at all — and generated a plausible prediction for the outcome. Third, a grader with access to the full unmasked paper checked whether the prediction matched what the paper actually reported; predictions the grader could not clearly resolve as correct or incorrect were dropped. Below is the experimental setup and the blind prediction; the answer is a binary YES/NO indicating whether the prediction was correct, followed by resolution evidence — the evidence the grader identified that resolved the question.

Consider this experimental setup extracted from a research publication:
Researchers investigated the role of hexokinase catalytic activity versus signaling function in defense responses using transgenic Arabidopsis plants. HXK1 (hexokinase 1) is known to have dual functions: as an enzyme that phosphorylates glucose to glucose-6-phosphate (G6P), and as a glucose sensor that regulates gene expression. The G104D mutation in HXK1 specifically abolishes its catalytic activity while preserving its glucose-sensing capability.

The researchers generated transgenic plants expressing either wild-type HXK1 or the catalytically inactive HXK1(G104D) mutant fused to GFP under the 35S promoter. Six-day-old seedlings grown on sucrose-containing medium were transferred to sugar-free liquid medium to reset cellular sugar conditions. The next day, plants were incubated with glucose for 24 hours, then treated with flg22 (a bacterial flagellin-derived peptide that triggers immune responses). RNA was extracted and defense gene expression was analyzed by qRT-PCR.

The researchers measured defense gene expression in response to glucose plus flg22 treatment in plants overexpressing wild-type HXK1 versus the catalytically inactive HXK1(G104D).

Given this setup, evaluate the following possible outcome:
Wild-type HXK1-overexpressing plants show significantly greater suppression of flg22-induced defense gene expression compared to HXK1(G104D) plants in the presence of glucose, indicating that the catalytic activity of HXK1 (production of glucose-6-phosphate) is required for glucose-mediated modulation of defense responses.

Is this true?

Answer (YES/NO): NO